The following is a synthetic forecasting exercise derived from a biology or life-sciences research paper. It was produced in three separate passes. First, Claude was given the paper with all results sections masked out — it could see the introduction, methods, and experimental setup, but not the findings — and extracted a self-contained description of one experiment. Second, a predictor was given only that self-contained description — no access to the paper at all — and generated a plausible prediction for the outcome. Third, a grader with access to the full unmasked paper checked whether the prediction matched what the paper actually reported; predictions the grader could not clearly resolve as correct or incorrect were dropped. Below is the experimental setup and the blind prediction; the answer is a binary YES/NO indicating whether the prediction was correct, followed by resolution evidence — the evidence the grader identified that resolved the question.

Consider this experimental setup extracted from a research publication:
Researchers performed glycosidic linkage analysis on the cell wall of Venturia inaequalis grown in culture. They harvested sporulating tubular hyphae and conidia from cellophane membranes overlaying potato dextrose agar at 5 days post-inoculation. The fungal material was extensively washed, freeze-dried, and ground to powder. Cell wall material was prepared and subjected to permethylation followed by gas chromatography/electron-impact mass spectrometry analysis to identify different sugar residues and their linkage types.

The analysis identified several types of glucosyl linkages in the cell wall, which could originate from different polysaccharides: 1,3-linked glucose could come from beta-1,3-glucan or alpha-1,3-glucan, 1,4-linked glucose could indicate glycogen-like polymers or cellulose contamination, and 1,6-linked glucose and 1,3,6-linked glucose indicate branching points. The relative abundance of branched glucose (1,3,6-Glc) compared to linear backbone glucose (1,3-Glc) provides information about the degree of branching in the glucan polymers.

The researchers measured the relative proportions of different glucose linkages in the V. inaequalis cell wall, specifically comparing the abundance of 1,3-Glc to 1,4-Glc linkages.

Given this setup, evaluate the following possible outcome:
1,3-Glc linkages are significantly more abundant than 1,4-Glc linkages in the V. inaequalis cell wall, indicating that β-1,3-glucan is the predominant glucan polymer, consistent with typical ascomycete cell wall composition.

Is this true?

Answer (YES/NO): YES